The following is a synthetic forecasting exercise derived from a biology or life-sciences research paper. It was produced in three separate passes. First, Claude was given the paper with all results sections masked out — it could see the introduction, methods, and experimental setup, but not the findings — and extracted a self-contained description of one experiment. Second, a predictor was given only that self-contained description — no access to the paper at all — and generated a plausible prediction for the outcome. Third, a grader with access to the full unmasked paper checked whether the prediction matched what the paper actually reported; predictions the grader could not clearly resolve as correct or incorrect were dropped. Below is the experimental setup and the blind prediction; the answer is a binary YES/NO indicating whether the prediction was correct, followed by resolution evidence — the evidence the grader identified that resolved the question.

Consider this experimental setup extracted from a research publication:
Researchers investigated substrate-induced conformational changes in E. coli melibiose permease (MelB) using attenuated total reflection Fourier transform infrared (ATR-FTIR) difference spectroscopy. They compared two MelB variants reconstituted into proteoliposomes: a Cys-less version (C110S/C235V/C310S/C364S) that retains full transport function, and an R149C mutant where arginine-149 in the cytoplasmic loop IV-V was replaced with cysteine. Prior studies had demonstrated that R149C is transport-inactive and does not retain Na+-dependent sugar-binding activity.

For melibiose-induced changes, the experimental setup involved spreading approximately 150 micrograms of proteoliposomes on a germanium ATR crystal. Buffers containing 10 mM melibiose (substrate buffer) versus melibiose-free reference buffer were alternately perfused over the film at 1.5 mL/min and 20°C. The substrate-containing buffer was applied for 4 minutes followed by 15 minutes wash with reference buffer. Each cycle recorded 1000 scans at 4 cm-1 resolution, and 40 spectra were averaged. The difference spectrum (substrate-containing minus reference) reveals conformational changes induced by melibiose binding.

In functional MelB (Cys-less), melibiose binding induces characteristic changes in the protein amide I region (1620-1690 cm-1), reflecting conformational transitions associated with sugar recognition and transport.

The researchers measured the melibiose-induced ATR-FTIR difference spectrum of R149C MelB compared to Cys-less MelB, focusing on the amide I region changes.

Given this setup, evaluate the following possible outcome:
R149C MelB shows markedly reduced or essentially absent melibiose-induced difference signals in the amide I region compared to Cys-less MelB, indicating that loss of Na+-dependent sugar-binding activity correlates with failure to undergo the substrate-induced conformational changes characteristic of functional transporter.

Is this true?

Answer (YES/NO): NO